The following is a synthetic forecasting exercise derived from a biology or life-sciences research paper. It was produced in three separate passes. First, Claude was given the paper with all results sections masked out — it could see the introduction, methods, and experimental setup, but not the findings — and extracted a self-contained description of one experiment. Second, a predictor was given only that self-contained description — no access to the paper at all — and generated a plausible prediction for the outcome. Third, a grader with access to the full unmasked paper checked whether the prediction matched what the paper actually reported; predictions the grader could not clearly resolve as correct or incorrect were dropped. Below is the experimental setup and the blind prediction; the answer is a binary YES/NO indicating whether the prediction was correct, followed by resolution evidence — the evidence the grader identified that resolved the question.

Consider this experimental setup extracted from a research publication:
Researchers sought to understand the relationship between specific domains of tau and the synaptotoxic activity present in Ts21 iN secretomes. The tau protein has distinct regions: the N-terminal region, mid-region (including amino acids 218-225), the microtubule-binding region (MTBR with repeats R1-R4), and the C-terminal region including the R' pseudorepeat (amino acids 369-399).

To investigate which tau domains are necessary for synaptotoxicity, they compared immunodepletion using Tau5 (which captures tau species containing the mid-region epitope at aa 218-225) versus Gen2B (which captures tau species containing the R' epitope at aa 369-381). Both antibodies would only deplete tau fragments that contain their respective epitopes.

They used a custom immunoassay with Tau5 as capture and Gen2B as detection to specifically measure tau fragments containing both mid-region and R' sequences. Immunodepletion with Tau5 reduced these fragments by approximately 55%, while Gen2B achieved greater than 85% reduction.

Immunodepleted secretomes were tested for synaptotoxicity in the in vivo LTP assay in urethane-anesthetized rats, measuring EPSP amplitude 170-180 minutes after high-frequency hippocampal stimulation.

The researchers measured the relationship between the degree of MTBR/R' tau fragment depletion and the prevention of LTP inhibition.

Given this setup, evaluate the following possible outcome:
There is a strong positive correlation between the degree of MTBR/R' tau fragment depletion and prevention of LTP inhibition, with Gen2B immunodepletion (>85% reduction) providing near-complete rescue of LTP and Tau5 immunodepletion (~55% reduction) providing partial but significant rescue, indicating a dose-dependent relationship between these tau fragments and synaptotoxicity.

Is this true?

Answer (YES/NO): NO